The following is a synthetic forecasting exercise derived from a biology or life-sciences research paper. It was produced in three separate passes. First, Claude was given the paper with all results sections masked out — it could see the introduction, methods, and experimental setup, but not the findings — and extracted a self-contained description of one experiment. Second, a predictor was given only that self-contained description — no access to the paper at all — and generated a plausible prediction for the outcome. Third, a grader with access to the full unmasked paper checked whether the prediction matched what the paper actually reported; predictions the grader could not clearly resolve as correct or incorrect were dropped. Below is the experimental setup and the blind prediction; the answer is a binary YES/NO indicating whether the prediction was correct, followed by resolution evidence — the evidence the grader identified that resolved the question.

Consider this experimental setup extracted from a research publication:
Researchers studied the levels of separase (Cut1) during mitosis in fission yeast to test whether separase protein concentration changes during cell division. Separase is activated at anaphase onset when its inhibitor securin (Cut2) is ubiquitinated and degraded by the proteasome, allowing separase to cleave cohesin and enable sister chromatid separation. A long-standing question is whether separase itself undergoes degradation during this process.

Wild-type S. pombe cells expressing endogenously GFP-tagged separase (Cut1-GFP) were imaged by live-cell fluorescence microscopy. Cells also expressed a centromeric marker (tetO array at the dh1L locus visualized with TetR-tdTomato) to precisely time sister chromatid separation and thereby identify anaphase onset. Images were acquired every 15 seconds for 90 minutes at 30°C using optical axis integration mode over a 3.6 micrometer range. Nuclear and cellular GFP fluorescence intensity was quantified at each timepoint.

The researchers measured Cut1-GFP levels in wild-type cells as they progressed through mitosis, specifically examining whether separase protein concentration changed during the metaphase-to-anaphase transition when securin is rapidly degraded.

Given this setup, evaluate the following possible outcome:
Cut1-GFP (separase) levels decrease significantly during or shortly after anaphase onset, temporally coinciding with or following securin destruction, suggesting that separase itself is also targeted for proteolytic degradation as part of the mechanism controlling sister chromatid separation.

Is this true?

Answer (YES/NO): NO